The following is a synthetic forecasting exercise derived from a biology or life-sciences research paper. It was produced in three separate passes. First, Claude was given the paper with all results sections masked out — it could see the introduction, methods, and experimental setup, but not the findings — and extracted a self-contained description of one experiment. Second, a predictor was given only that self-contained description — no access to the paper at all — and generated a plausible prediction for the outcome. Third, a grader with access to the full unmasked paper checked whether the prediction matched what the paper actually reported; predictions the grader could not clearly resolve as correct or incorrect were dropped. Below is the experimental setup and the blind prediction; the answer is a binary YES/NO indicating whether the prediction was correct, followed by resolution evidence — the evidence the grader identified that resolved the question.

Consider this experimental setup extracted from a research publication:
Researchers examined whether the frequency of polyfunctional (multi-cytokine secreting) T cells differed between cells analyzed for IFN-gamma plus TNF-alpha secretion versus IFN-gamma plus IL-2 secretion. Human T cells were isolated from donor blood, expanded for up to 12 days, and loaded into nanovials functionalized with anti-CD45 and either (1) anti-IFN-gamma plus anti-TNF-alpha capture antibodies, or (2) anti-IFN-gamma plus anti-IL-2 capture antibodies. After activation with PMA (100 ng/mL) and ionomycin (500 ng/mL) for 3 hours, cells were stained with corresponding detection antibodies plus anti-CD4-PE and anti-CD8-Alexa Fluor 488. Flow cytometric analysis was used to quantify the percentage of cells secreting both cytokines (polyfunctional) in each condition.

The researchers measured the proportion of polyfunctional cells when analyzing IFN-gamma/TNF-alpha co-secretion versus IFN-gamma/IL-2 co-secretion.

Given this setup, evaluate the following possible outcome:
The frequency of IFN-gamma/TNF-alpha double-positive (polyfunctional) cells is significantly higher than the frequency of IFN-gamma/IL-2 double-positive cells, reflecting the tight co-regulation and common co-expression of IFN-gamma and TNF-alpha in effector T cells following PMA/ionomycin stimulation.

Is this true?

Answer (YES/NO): YES